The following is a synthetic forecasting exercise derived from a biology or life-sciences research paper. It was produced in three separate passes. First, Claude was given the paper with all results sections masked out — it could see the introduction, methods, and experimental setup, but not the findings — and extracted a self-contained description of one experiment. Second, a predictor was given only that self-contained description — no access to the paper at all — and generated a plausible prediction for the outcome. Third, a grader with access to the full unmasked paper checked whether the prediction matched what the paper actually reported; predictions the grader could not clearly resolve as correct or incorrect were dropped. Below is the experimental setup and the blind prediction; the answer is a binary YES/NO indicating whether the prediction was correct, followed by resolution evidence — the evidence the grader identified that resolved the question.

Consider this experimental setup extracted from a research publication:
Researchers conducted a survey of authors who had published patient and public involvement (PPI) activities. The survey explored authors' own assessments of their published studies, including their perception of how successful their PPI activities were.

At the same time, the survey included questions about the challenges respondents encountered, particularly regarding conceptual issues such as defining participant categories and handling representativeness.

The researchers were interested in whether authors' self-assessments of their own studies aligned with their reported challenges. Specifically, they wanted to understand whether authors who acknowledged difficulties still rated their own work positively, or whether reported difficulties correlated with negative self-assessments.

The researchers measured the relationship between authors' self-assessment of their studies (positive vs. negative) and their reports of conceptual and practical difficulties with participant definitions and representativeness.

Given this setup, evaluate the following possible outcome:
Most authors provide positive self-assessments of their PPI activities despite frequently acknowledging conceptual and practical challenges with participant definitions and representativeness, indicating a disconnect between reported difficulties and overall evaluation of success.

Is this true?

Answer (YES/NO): YES